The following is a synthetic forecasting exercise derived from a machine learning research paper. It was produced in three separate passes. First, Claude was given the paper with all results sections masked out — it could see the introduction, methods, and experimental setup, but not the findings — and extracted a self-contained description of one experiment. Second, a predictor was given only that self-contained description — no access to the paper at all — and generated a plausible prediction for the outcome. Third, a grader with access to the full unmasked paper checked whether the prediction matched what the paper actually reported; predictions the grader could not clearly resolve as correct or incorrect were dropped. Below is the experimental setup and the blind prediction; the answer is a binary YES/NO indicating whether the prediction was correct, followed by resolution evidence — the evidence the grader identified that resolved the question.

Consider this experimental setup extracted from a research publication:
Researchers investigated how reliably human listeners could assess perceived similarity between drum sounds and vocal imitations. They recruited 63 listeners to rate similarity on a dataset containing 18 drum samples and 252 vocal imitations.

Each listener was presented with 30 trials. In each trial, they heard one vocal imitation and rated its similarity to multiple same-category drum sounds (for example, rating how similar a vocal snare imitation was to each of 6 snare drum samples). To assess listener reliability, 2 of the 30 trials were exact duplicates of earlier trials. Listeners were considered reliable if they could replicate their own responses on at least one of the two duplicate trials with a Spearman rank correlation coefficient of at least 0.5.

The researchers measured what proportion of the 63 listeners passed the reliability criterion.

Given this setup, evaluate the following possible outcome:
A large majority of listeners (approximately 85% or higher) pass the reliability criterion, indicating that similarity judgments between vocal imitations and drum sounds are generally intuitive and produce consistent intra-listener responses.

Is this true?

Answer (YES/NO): NO